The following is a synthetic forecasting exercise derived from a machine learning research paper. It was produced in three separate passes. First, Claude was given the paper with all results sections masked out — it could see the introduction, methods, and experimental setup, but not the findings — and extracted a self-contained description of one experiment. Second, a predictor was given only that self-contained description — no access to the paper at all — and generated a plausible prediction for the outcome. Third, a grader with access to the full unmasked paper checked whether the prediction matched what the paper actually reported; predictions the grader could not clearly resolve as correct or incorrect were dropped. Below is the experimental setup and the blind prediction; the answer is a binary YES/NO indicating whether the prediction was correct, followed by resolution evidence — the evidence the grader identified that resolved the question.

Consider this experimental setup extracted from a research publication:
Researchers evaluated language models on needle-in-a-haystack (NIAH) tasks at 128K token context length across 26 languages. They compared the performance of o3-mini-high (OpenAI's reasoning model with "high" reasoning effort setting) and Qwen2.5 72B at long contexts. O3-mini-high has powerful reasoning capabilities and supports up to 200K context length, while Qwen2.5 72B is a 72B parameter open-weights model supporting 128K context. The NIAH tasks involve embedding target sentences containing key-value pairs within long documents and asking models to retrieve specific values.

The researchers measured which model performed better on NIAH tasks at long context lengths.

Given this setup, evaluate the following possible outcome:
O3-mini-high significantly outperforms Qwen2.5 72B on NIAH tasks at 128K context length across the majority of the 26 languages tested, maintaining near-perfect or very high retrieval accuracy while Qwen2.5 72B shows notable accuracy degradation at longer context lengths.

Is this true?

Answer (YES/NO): NO